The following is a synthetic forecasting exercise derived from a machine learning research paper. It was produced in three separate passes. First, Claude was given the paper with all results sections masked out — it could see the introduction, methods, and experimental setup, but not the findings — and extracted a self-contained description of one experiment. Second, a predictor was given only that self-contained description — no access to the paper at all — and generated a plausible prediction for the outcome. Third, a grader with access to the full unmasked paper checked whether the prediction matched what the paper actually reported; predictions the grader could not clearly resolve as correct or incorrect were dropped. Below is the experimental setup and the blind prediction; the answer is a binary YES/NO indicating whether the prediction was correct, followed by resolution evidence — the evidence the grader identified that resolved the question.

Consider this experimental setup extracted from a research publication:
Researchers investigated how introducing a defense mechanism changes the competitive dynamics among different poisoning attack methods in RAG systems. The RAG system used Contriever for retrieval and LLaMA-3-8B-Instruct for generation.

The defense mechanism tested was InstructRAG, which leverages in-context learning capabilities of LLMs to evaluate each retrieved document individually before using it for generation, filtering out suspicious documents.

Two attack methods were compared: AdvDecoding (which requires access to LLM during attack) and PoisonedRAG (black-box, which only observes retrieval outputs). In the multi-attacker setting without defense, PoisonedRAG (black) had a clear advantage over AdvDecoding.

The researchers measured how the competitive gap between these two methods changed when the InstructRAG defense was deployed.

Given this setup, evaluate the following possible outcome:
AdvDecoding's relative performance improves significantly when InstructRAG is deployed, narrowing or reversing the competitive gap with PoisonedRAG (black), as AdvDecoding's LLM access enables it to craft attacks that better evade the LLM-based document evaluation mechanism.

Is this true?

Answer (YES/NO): YES